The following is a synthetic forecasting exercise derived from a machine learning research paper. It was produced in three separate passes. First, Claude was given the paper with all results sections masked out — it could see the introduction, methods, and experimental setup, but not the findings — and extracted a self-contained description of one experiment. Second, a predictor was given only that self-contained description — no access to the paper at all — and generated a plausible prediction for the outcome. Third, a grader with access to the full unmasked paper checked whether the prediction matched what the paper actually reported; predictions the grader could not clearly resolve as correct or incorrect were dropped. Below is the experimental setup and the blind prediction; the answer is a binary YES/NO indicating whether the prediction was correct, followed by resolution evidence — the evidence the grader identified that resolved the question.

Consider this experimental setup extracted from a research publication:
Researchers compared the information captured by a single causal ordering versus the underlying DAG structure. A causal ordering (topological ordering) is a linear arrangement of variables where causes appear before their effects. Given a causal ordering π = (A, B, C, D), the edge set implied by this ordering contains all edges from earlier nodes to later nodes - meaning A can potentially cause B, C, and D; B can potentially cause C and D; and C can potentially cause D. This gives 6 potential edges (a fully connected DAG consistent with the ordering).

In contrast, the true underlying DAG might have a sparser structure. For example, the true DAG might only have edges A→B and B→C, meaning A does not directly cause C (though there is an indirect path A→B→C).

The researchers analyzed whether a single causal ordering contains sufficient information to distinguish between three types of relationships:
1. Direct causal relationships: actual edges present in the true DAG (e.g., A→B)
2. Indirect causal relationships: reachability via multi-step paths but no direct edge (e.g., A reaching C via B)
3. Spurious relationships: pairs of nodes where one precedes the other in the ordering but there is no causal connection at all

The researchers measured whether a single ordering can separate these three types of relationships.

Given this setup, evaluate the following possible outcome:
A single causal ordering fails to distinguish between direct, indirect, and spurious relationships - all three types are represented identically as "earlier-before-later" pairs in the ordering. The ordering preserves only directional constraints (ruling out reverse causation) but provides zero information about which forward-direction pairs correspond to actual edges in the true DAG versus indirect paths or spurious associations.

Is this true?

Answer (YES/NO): YES